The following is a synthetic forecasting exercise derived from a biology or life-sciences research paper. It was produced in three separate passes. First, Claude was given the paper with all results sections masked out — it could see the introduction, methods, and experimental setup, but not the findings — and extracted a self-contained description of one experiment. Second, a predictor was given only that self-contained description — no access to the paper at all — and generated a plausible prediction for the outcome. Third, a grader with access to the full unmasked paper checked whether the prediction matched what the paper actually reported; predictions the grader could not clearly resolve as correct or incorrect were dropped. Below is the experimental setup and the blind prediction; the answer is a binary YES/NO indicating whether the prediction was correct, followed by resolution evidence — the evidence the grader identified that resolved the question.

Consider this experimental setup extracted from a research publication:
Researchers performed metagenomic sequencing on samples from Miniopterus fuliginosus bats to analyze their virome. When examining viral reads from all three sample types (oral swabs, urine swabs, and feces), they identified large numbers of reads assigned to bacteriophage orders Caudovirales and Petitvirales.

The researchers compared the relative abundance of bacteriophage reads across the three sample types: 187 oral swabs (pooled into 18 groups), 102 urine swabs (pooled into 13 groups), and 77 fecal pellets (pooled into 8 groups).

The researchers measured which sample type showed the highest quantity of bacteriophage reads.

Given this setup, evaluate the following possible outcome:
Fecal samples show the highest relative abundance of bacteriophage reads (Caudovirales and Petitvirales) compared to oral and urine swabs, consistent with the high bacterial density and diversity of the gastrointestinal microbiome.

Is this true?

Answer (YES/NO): NO